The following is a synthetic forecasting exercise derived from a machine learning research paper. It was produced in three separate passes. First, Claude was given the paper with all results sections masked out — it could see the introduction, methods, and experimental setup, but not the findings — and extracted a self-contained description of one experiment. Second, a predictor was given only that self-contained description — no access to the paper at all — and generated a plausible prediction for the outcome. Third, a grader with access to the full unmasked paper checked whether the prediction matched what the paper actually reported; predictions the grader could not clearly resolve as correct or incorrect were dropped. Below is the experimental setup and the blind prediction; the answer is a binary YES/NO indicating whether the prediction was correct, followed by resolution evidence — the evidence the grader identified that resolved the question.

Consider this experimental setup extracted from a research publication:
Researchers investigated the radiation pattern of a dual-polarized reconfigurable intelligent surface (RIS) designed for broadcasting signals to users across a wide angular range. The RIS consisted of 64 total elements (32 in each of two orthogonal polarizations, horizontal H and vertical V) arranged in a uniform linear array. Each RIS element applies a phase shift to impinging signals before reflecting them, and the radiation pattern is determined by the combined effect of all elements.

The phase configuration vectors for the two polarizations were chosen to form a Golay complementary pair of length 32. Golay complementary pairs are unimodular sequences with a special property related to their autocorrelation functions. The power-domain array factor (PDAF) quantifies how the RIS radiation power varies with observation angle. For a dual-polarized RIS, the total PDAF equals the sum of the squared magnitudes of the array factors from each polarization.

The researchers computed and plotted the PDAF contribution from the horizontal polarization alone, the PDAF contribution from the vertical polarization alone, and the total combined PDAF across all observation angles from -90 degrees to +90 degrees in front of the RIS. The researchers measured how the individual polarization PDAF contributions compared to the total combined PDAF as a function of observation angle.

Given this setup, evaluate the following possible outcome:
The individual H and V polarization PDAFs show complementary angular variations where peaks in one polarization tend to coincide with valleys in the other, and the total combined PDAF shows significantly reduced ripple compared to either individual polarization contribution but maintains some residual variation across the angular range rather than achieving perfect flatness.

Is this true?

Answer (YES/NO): NO